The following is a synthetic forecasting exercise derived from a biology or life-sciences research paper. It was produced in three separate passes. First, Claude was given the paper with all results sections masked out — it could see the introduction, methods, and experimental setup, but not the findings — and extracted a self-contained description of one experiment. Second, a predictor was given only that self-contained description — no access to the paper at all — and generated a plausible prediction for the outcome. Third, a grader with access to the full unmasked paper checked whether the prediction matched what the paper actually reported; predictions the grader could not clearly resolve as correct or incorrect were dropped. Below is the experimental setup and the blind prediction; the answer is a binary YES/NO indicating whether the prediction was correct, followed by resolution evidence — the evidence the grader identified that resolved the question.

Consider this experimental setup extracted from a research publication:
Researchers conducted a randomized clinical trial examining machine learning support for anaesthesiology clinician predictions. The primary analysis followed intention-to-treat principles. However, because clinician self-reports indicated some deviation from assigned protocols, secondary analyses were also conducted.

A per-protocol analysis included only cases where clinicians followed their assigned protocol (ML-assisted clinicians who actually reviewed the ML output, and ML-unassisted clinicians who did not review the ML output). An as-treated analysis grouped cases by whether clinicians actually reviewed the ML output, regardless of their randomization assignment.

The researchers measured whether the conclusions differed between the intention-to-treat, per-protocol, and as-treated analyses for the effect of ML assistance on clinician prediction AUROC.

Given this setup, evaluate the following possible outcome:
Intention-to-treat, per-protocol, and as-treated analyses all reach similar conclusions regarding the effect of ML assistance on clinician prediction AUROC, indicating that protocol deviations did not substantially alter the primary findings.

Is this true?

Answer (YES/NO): YES